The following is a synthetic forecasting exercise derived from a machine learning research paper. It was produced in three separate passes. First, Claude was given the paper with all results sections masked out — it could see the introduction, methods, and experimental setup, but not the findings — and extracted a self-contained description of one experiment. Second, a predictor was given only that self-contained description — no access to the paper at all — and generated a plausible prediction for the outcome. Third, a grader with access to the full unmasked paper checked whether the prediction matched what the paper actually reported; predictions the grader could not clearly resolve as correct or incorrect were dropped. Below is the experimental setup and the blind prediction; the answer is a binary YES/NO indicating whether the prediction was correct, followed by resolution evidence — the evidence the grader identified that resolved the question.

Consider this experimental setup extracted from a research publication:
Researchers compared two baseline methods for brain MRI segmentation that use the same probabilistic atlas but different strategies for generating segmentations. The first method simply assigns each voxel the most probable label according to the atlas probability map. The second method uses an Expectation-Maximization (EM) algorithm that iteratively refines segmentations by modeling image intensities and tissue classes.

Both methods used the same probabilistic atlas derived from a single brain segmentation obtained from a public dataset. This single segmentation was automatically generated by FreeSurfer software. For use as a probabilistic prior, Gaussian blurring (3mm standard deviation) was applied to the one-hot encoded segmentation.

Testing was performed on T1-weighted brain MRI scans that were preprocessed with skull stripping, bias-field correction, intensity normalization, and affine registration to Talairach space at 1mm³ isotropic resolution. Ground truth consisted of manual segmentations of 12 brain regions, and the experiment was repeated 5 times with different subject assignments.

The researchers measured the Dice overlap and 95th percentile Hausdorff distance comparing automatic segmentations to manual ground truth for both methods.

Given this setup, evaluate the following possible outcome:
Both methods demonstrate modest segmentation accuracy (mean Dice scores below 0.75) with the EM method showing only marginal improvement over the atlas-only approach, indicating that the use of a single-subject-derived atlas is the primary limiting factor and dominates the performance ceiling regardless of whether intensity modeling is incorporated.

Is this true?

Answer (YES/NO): NO